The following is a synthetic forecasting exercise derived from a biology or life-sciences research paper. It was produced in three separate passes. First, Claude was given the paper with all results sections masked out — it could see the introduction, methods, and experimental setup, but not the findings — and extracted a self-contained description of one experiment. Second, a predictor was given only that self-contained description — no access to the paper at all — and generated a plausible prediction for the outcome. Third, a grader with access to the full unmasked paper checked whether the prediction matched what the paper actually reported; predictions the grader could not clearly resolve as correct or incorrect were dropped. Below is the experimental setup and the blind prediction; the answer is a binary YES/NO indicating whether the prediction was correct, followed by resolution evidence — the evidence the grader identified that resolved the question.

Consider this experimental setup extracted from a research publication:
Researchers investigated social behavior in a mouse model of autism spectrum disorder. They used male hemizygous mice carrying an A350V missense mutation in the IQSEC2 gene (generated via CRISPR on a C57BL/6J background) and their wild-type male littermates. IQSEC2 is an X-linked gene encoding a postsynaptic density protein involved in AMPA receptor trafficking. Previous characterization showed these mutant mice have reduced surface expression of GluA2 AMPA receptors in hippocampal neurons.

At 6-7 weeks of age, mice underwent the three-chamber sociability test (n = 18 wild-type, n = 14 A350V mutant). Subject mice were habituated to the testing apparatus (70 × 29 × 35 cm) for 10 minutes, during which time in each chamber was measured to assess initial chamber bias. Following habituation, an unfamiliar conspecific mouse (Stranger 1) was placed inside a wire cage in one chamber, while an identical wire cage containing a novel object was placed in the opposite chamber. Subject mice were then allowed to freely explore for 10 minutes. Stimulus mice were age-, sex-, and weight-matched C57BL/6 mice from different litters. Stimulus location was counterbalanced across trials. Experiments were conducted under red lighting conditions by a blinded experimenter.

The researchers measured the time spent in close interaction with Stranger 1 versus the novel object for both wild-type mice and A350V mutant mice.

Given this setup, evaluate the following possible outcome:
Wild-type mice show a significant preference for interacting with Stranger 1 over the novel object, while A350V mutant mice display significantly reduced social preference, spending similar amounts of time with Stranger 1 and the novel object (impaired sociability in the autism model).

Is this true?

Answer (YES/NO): NO